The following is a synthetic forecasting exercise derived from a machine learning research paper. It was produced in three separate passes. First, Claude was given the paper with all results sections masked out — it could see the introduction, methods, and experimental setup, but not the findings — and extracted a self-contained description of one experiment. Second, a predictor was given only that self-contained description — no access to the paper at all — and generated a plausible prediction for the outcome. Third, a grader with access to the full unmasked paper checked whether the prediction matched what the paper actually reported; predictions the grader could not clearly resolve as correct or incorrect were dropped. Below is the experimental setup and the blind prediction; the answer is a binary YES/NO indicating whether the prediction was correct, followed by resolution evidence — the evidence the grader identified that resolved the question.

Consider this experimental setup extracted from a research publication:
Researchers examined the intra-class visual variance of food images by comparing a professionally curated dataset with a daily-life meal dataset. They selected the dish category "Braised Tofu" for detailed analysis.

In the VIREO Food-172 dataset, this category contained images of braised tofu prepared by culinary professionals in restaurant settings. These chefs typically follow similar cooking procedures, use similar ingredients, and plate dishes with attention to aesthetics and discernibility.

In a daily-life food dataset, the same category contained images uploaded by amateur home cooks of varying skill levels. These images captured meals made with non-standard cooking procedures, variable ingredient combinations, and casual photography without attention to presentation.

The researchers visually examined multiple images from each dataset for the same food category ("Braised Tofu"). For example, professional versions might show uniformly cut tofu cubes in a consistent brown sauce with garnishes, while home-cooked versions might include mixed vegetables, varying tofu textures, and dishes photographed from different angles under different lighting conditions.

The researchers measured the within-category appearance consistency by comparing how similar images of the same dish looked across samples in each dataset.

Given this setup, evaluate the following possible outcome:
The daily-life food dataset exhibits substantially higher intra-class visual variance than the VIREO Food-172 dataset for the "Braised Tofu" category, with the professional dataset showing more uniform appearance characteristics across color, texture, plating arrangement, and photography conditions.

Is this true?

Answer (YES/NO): YES